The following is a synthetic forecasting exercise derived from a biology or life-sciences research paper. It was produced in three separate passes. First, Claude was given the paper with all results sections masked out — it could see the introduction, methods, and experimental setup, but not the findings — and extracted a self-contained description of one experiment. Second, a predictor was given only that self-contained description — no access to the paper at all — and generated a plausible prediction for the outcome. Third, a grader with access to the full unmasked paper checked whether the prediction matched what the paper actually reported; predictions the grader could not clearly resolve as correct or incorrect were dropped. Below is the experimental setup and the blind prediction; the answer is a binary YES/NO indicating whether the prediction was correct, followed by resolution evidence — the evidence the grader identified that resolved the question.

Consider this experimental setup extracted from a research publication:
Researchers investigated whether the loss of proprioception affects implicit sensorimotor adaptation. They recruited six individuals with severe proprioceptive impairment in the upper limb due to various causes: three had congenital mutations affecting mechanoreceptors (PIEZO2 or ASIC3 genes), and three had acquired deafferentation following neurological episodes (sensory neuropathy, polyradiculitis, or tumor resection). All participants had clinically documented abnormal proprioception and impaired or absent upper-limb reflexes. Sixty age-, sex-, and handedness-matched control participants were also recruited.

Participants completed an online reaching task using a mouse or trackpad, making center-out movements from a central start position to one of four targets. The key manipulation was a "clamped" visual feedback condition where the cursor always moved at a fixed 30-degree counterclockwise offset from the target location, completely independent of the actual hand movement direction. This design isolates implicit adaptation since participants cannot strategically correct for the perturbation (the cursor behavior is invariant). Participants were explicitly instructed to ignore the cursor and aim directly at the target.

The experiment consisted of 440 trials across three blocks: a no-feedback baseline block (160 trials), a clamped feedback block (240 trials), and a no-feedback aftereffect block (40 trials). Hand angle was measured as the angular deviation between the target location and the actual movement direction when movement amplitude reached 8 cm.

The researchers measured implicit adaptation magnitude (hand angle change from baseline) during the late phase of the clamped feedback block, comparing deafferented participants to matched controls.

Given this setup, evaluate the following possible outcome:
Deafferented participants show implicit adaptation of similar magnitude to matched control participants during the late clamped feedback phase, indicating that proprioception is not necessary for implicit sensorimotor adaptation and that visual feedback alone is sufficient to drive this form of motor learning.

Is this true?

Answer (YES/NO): YES